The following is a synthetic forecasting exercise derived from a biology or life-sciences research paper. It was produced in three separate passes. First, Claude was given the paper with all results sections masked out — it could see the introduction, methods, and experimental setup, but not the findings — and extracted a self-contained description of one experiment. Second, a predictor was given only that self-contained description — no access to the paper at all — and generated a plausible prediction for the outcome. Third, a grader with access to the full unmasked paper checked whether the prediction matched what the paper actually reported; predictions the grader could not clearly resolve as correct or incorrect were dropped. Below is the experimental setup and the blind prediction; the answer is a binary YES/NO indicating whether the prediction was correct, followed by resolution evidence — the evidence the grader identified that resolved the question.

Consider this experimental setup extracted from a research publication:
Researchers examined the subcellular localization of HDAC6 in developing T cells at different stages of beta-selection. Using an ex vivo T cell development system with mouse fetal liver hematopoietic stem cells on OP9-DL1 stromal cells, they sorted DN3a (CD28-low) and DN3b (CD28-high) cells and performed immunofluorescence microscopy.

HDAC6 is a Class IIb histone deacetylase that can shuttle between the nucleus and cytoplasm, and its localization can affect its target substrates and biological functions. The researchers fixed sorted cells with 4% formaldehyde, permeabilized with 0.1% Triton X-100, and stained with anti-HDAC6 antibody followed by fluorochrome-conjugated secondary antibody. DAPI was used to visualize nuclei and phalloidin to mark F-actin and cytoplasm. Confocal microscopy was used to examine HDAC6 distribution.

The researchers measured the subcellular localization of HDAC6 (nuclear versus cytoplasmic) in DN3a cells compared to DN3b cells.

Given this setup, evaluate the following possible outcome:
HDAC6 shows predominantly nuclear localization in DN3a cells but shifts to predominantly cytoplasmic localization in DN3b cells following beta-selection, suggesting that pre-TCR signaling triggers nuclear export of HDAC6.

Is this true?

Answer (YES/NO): NO